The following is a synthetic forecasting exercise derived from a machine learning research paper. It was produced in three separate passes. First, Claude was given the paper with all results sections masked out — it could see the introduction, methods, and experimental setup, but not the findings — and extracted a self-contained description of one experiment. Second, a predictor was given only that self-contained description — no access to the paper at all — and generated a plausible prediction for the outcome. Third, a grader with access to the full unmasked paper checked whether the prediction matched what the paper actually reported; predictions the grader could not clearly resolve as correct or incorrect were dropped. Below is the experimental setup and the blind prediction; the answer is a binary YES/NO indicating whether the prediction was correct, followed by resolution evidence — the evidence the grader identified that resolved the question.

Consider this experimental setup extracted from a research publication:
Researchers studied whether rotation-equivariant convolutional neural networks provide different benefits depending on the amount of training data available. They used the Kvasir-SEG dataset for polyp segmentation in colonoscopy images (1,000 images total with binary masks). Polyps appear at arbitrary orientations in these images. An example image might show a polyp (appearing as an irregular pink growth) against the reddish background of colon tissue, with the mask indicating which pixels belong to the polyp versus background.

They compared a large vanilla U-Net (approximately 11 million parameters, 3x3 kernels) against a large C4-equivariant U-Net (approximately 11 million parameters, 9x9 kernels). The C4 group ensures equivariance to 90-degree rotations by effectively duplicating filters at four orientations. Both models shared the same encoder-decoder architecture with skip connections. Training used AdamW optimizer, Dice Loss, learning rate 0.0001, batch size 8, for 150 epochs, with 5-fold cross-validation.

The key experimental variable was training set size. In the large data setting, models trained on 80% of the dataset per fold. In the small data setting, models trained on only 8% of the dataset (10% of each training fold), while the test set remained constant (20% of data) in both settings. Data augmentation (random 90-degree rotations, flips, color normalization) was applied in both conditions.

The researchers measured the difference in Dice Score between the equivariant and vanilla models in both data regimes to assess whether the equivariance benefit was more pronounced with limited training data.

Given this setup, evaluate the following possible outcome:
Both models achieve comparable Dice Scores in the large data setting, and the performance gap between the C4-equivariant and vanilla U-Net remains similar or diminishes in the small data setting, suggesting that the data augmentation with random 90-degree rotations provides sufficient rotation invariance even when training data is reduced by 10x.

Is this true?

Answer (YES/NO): YES